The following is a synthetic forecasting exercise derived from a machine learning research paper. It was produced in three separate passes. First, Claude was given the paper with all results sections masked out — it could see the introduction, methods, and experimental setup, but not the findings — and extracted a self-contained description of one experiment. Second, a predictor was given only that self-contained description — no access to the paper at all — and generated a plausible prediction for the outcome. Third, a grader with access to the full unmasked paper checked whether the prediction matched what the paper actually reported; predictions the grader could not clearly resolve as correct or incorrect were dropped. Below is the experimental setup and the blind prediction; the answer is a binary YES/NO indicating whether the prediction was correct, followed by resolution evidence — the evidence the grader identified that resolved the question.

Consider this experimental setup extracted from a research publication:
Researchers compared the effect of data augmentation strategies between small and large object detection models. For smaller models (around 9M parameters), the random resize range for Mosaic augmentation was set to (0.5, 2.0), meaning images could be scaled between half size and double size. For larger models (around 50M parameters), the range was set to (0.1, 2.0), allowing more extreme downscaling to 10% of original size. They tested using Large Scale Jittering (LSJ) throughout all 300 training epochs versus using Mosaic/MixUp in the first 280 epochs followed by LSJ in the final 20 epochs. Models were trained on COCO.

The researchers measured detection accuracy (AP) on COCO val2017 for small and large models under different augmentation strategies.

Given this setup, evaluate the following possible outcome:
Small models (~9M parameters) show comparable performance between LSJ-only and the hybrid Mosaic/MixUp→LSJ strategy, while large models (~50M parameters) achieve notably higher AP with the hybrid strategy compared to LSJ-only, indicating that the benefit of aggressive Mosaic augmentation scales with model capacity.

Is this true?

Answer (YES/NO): NO